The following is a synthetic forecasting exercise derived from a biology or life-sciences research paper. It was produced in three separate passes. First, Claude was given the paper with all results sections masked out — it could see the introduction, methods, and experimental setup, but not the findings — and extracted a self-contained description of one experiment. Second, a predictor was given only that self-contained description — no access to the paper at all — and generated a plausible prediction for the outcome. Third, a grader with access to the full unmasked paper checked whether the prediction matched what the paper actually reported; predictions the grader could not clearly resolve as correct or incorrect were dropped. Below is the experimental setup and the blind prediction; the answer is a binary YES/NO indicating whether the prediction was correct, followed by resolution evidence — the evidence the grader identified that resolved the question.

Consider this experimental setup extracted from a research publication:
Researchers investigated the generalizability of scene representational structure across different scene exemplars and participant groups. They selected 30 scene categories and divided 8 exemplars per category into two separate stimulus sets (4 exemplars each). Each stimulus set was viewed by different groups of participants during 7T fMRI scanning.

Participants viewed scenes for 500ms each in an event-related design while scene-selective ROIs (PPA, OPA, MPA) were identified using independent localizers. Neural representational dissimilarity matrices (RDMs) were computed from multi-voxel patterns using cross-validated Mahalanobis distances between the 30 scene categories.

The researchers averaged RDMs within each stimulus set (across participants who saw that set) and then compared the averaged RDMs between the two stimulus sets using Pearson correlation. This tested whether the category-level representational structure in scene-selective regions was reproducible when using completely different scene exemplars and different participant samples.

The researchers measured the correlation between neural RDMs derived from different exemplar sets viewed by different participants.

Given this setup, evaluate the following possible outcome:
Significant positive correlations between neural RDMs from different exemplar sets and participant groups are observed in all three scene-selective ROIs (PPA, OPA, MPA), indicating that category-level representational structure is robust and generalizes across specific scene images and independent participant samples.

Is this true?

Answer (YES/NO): NO